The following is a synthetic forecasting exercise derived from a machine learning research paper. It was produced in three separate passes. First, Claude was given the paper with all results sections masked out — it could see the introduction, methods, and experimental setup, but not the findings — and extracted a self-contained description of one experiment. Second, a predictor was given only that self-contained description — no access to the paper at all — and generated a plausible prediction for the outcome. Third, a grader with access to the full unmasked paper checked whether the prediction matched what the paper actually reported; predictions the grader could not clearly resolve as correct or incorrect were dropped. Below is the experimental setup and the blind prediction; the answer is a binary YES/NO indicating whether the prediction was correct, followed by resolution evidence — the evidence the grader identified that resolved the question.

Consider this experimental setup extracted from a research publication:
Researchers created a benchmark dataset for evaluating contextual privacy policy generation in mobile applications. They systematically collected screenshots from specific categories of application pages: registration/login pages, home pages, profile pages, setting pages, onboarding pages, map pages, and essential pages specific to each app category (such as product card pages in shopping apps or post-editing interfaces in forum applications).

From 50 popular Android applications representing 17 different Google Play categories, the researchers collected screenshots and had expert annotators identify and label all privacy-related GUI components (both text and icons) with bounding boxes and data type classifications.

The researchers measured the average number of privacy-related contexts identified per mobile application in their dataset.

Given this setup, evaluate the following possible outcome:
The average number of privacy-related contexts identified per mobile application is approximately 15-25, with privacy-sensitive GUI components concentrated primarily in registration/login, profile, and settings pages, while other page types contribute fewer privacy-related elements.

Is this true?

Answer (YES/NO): YES